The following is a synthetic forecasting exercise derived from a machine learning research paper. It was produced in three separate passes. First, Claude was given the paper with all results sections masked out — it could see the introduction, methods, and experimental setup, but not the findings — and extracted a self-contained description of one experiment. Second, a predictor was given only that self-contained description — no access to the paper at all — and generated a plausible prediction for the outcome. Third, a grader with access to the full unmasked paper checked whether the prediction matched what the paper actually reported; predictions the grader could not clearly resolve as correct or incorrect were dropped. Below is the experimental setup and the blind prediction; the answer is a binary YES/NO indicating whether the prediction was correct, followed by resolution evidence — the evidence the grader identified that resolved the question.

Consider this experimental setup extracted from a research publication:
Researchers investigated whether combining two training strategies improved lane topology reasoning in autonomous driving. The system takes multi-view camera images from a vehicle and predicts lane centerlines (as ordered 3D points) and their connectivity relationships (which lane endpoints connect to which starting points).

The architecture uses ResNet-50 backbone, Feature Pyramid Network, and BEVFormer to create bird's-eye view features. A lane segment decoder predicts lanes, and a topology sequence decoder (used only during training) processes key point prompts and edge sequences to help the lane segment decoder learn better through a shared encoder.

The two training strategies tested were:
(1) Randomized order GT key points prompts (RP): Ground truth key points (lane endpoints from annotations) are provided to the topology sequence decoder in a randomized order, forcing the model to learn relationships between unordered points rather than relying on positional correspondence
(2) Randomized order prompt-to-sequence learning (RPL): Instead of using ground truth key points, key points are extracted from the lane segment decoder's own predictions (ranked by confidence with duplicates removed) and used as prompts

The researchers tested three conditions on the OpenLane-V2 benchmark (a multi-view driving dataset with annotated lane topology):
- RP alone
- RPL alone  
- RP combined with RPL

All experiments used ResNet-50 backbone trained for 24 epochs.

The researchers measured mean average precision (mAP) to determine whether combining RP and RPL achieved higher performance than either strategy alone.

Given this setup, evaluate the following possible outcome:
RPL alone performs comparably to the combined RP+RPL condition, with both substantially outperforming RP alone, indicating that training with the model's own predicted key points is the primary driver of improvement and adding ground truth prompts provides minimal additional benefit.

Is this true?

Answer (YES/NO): NO